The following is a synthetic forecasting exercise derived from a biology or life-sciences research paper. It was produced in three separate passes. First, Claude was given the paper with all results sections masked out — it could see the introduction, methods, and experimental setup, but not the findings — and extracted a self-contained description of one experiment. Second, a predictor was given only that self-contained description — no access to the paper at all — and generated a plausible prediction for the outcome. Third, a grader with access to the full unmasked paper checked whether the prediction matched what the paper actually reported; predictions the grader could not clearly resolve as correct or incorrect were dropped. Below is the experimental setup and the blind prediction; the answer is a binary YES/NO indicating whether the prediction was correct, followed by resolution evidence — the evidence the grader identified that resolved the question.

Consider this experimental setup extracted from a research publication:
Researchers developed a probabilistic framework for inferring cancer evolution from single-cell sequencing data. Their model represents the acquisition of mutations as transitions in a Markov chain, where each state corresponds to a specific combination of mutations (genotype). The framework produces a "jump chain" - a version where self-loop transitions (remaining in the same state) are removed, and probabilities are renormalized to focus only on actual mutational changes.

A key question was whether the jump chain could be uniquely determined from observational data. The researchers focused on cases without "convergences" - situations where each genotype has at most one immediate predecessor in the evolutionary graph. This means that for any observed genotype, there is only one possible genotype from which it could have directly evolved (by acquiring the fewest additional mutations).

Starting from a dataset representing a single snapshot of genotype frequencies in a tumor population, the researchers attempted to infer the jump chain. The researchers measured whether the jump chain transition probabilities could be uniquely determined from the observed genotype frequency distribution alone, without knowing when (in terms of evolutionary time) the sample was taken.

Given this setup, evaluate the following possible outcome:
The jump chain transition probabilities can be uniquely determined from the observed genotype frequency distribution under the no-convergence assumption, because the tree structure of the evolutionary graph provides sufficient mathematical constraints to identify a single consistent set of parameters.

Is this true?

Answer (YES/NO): YES